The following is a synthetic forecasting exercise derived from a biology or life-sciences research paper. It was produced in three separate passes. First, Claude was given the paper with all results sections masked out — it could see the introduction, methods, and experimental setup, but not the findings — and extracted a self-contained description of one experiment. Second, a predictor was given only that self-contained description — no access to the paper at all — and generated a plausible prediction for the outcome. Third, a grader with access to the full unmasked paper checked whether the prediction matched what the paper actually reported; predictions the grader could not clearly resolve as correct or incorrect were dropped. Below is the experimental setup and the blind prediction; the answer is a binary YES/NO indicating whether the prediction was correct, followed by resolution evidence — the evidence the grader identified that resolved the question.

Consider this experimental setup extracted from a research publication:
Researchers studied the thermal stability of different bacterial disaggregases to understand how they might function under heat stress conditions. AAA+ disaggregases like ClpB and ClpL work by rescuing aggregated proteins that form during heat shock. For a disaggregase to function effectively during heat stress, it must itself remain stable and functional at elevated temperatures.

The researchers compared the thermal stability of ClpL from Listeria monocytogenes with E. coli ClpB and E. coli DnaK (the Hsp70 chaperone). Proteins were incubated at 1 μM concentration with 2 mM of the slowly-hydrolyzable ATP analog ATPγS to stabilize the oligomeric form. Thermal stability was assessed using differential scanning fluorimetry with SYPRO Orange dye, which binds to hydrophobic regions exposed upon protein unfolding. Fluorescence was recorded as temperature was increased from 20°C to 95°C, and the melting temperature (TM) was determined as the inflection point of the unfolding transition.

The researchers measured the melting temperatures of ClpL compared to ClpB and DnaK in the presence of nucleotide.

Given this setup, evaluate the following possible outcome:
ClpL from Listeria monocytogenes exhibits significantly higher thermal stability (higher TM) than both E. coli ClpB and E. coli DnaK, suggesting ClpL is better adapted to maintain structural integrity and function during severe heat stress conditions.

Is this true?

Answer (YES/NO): NO